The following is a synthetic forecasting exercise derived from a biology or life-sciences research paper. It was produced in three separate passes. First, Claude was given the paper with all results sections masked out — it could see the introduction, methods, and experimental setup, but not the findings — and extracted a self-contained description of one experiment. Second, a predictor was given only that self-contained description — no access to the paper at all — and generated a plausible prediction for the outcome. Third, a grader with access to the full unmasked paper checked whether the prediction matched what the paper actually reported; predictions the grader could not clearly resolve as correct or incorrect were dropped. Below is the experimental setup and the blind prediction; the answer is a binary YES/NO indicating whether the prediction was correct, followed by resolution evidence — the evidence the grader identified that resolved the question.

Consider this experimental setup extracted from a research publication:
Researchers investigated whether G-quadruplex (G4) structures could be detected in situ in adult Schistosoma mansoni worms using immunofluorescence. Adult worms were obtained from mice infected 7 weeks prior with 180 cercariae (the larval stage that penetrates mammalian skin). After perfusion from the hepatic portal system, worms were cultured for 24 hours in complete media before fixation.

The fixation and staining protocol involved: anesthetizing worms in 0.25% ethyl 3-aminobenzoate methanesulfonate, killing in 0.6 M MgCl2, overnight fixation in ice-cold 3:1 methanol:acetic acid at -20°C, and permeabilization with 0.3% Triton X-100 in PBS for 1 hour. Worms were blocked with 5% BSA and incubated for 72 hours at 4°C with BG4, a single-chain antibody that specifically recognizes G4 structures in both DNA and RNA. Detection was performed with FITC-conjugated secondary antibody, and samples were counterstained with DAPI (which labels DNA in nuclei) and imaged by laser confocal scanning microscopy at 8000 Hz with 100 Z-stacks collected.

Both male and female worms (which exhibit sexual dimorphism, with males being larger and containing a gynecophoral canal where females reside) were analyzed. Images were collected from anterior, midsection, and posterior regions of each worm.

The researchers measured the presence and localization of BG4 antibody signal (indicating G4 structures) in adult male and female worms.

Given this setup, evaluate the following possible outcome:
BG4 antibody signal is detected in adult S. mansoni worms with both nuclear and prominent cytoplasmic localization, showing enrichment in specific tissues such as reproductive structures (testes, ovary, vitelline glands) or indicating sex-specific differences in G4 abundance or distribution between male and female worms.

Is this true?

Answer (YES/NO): NO